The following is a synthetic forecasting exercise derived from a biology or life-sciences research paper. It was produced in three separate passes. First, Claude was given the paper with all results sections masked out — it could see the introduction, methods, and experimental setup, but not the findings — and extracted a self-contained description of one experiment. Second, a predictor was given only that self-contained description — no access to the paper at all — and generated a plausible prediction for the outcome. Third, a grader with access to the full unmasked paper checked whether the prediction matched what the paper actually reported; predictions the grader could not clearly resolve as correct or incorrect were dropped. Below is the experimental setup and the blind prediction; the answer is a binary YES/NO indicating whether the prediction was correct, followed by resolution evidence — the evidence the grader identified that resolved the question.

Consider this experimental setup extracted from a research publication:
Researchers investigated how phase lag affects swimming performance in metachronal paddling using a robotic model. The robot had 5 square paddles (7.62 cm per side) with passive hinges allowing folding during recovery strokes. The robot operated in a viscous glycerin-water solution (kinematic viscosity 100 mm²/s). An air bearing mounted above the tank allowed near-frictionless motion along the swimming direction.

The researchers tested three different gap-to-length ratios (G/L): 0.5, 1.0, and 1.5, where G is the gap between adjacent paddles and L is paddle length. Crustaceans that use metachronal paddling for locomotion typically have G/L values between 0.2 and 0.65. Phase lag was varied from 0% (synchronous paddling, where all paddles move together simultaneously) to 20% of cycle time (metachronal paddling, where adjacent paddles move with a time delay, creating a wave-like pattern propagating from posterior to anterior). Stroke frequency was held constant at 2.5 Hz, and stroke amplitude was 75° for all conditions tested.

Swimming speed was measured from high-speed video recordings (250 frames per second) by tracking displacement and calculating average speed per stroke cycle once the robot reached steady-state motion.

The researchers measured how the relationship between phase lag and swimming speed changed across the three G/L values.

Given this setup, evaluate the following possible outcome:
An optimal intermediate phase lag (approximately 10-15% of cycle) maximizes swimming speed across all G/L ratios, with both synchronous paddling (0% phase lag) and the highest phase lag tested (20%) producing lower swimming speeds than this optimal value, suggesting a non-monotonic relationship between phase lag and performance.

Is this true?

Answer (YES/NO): NO